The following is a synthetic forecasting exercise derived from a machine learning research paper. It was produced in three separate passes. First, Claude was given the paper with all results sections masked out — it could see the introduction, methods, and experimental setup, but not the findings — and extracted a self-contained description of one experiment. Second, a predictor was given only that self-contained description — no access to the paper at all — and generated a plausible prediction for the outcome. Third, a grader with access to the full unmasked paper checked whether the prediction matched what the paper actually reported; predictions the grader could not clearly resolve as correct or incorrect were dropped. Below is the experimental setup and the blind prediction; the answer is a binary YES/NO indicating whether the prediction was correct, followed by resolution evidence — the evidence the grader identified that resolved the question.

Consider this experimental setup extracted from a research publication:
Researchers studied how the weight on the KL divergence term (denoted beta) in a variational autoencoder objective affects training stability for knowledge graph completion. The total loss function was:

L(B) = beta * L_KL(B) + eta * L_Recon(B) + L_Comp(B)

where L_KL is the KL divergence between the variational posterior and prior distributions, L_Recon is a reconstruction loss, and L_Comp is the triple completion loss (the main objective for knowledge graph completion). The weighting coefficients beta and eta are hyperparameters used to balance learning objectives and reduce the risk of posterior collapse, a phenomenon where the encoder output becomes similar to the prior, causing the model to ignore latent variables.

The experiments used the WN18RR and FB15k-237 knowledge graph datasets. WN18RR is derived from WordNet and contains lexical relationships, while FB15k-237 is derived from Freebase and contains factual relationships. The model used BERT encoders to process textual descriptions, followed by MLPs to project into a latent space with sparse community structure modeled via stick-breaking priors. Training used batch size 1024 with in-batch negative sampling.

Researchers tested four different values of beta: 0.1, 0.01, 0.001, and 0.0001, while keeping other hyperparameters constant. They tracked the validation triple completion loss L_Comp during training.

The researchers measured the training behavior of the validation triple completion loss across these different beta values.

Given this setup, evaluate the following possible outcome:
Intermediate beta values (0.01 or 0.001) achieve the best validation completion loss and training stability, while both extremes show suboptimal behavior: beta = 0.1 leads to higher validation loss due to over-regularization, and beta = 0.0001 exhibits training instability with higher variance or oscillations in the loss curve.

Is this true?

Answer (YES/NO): NO